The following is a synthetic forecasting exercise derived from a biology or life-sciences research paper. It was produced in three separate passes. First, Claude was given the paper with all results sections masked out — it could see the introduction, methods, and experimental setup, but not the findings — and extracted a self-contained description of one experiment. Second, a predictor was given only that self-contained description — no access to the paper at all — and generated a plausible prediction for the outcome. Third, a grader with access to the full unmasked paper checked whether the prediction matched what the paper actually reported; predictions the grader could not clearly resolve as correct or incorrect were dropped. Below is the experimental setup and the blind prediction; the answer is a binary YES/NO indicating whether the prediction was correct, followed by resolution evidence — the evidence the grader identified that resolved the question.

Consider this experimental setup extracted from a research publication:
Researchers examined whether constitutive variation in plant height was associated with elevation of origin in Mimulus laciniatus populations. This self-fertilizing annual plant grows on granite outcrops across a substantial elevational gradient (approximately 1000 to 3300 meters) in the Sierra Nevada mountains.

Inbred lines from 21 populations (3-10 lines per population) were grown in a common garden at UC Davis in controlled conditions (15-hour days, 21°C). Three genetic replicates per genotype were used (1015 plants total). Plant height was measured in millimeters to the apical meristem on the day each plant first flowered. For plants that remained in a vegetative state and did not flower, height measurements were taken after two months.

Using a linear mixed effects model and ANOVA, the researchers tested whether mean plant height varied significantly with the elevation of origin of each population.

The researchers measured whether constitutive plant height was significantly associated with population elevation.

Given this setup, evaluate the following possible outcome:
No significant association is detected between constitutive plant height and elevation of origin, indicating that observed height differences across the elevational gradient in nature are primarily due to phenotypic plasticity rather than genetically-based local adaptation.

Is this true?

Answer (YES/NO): NO